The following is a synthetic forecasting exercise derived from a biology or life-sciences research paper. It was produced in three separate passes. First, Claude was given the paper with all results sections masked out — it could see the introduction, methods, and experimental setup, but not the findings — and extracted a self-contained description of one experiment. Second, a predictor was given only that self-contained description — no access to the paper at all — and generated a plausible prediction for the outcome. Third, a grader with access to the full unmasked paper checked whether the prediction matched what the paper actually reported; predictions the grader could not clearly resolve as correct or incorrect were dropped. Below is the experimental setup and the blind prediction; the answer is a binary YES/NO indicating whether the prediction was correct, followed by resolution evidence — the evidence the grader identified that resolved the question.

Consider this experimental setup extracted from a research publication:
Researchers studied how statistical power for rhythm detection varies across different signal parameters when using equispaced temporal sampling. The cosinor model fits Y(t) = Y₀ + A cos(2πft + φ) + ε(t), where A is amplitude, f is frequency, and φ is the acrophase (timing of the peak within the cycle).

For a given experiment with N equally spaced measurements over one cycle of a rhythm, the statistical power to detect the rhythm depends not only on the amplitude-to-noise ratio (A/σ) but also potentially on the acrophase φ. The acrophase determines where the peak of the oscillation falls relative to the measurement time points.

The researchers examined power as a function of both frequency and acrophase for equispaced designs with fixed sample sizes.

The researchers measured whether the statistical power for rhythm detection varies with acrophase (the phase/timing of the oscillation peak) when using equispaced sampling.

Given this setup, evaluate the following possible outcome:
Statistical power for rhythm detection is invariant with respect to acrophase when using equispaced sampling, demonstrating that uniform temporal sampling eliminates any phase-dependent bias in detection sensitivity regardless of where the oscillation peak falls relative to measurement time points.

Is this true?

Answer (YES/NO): YES